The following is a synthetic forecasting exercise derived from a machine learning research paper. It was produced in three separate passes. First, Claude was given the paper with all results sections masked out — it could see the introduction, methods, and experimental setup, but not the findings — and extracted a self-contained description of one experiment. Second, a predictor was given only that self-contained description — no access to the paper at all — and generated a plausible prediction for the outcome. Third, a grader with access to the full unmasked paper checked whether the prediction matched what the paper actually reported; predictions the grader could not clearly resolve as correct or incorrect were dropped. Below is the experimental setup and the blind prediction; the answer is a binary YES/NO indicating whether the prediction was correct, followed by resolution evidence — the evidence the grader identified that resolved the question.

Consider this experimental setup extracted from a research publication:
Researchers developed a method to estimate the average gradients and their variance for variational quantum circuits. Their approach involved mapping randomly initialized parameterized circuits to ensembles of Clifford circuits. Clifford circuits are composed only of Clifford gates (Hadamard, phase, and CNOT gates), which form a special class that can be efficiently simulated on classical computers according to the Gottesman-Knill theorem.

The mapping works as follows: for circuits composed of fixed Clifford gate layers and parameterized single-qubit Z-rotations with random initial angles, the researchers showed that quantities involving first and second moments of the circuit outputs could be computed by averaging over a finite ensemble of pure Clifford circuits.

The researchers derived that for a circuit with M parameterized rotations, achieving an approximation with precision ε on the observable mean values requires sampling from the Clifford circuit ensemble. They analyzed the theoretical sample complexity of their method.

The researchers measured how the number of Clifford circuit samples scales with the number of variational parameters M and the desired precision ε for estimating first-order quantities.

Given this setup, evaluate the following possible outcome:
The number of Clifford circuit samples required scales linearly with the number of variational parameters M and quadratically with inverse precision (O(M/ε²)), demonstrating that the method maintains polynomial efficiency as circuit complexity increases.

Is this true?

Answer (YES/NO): YES